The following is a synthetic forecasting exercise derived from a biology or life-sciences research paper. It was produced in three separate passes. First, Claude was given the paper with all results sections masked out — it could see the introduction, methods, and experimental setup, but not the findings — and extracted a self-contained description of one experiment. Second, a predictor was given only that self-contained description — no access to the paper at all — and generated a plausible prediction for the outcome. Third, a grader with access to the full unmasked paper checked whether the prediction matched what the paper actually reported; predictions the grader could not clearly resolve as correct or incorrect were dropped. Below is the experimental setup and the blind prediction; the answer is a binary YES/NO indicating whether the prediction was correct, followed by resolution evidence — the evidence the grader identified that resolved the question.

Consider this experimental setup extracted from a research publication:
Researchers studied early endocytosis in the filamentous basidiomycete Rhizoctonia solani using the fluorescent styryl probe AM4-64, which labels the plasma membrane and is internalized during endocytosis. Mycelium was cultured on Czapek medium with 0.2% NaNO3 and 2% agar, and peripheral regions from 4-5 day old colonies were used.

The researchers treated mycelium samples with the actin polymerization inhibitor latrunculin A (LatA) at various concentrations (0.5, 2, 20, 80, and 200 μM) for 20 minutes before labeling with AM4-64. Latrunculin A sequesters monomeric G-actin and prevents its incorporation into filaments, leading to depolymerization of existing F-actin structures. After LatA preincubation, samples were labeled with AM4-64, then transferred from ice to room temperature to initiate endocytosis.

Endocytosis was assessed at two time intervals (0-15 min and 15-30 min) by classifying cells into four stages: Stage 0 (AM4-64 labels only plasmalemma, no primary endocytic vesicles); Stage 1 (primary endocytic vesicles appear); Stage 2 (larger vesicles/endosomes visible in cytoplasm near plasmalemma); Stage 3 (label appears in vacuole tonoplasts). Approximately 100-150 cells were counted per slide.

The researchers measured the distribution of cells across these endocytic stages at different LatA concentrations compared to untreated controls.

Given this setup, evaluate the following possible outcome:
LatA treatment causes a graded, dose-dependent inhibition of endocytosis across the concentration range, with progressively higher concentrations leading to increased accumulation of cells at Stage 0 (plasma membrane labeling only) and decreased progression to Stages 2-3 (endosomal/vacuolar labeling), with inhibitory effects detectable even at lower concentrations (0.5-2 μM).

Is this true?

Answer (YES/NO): NO